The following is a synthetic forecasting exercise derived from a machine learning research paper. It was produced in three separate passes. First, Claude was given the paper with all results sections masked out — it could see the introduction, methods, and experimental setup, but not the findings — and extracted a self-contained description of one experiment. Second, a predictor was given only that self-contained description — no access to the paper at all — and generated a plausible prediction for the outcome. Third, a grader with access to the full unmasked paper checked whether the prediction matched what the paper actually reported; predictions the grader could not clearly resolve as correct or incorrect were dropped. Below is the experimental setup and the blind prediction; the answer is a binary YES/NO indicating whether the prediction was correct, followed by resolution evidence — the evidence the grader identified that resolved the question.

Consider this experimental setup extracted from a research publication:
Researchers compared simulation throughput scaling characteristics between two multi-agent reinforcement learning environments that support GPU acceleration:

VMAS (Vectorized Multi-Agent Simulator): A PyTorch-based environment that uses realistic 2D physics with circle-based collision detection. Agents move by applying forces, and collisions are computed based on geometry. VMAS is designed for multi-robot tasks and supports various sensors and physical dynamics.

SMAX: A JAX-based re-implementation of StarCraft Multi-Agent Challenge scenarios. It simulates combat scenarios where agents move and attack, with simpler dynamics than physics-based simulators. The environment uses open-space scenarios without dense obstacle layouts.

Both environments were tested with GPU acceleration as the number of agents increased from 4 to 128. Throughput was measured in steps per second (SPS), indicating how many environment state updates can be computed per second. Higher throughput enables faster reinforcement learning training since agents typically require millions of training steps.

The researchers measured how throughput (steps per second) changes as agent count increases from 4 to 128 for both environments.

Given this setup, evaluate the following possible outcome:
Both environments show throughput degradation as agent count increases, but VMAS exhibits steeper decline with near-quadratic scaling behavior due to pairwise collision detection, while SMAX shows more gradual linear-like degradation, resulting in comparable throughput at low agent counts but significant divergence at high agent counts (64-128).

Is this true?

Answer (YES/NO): NO